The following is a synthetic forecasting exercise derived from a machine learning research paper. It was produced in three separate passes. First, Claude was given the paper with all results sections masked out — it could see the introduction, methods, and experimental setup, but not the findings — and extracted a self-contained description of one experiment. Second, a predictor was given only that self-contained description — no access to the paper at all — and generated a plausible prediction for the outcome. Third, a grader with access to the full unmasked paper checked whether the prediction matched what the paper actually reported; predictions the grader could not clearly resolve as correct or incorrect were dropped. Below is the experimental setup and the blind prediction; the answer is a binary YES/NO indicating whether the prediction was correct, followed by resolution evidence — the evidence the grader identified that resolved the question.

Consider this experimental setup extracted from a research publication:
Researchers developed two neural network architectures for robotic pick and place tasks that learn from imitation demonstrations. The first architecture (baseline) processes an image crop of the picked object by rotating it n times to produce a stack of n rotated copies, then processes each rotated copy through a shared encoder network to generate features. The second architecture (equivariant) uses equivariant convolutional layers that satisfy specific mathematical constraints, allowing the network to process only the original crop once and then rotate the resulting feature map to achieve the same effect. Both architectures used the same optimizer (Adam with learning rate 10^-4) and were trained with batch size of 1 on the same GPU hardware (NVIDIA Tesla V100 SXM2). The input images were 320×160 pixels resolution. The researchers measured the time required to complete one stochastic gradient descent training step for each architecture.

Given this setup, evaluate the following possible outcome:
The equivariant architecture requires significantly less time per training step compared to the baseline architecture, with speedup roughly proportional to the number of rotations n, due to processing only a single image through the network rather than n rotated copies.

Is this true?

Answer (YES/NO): NO